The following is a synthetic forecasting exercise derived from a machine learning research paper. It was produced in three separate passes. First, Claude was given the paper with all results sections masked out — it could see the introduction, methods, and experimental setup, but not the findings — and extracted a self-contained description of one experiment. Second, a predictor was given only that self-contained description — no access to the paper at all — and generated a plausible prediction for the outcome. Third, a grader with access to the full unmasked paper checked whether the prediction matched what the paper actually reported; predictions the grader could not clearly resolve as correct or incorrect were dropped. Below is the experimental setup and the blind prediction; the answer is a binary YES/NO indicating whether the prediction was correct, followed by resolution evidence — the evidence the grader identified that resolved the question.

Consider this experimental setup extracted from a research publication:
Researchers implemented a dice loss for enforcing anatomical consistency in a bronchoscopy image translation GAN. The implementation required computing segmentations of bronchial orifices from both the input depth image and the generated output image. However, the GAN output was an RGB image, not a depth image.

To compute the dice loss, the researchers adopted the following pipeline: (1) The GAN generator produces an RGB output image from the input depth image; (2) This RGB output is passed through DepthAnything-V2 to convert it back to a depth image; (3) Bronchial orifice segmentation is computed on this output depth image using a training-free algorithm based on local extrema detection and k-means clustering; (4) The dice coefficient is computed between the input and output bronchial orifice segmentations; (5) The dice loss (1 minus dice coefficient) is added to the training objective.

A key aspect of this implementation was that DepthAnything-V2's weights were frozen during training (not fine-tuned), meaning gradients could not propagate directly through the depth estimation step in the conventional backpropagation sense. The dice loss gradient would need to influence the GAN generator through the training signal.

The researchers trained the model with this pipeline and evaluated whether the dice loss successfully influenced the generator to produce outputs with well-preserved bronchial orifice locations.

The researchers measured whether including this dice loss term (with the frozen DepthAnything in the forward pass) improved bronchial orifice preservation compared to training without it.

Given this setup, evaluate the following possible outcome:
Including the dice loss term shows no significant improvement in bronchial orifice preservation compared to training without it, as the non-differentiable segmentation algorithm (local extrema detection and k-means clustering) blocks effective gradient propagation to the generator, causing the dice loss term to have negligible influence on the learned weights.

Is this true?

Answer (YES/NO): NO